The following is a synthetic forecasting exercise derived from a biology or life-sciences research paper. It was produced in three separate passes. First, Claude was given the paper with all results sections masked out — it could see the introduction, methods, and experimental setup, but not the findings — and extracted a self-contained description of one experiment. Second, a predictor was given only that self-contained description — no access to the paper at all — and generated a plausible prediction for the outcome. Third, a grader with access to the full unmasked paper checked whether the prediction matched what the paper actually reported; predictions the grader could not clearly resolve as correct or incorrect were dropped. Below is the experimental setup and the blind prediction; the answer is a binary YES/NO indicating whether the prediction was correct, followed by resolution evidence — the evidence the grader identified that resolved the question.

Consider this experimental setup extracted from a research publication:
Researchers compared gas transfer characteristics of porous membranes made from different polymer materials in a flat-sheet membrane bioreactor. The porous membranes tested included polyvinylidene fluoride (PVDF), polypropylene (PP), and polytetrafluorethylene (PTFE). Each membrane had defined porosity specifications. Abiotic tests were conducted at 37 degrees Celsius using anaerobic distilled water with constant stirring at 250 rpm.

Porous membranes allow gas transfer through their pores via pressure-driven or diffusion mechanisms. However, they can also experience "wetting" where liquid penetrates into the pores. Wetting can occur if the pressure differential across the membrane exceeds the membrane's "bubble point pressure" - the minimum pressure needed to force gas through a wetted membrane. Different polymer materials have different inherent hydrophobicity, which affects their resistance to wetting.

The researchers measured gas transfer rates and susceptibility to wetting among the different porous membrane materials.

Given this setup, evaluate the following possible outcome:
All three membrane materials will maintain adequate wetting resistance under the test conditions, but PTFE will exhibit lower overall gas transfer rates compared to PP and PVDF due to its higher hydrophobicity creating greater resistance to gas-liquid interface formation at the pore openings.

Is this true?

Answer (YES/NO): NO